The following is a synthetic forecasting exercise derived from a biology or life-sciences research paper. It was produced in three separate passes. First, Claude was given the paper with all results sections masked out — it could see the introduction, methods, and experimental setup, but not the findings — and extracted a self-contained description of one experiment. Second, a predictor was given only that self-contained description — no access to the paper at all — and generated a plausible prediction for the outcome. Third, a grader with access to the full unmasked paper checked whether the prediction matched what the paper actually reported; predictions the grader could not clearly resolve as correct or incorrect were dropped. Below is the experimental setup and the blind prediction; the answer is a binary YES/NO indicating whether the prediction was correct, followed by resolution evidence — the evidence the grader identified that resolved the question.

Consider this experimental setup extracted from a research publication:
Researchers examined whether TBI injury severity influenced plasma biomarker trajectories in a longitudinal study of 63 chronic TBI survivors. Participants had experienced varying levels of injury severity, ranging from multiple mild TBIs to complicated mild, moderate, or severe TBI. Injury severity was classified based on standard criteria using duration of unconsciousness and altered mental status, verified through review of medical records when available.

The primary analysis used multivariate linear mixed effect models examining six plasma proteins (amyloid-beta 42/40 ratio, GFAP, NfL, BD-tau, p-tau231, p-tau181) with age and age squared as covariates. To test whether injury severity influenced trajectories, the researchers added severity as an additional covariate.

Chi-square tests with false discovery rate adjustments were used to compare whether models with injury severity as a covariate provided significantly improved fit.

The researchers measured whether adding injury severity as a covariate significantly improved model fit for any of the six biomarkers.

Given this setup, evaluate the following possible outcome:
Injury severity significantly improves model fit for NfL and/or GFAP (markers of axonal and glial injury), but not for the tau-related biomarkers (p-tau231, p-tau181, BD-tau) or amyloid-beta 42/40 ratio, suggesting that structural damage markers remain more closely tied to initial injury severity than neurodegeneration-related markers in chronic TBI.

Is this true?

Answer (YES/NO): NO